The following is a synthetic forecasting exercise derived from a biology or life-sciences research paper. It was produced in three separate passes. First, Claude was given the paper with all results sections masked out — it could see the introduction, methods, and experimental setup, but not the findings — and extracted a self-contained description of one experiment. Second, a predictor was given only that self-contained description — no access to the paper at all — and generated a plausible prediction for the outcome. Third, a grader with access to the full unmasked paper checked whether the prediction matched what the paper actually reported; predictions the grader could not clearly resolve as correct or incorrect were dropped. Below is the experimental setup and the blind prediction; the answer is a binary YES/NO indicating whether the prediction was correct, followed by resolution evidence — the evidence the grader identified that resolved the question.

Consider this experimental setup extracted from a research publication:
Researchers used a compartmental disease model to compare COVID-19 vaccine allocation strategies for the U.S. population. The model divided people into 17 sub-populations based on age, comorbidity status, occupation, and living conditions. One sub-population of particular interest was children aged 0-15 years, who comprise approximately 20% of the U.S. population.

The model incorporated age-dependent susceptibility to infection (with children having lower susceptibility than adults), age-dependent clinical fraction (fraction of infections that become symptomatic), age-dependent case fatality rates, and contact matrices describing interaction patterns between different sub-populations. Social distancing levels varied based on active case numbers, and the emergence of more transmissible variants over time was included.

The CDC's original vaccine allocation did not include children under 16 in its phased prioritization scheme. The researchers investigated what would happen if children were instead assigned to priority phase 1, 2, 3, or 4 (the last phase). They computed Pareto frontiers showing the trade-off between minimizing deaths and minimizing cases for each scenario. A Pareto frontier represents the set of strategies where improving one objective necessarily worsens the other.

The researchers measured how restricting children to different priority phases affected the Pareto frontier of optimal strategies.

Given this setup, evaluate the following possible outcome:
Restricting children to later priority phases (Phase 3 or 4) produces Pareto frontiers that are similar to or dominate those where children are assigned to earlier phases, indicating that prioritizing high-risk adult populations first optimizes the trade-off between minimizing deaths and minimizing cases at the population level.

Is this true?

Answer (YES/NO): NO